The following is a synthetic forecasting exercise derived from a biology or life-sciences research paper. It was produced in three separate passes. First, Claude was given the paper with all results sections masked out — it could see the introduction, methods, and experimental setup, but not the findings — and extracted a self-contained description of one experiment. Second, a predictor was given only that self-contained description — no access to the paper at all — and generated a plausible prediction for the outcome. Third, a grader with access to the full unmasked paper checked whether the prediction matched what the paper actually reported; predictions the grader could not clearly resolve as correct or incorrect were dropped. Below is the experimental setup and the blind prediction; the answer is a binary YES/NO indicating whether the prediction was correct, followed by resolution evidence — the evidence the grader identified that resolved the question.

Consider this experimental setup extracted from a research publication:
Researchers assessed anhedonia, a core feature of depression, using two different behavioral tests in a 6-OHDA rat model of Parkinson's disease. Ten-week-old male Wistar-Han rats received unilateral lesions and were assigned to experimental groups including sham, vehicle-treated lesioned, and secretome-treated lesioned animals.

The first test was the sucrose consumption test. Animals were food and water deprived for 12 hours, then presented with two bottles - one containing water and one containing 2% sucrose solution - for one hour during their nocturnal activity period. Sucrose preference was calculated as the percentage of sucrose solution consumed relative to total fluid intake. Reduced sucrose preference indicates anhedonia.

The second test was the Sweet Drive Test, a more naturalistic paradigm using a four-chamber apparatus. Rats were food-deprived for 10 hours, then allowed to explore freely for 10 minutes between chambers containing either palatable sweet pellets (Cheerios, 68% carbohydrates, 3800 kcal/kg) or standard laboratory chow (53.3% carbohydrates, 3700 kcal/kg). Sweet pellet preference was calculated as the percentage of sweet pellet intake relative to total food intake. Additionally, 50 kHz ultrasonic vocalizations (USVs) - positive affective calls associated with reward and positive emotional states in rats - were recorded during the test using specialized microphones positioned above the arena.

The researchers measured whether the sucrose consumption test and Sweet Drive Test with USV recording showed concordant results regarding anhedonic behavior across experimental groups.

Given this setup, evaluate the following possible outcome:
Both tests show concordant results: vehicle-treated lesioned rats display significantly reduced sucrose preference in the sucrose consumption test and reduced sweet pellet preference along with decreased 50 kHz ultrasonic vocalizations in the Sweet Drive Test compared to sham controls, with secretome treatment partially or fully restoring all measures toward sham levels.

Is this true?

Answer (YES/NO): NO